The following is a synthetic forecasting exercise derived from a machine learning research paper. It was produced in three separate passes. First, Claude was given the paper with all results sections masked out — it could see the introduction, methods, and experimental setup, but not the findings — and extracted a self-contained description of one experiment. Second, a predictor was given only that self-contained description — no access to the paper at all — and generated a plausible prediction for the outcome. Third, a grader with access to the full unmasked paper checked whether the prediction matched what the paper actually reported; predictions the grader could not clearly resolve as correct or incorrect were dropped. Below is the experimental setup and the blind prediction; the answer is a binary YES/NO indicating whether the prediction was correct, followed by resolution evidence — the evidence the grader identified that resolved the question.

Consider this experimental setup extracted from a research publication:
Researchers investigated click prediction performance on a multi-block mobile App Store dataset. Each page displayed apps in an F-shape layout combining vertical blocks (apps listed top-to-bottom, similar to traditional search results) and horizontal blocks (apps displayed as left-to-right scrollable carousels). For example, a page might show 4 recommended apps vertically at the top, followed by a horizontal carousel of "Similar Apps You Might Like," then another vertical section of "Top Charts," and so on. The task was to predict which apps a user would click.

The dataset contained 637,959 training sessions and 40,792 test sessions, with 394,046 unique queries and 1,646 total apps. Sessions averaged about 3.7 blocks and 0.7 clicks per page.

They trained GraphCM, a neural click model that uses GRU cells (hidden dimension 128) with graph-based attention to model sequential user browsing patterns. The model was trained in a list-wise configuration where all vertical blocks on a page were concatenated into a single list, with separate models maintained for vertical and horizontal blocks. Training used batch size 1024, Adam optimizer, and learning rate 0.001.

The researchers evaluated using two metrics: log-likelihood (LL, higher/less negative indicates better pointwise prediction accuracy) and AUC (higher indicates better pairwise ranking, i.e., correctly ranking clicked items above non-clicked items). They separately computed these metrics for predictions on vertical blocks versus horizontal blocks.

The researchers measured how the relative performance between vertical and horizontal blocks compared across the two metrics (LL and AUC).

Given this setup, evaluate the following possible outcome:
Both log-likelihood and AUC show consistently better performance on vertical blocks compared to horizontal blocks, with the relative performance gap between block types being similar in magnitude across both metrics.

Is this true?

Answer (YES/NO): NO